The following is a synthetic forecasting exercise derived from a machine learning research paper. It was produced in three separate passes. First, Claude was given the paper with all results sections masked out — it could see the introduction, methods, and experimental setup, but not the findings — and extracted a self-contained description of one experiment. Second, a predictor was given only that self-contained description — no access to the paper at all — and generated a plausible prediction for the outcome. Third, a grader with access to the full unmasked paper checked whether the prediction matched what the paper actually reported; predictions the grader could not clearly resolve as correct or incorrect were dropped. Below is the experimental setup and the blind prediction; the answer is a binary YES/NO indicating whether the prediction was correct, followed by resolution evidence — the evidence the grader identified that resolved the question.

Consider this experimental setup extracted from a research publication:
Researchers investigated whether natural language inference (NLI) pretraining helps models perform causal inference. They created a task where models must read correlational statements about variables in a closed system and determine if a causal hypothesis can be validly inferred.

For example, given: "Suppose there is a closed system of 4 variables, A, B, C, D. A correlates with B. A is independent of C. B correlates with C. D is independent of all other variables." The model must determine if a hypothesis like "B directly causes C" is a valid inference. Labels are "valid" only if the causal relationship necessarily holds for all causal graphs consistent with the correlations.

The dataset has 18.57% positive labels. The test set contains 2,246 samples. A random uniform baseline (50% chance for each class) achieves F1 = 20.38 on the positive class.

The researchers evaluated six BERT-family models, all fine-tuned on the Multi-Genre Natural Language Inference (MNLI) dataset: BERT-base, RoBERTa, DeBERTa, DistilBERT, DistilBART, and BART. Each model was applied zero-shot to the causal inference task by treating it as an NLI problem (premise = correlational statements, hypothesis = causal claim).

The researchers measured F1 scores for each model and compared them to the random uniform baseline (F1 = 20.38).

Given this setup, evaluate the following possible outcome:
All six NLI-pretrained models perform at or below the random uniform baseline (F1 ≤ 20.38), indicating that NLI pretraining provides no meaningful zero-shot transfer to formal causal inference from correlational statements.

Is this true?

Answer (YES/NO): NO